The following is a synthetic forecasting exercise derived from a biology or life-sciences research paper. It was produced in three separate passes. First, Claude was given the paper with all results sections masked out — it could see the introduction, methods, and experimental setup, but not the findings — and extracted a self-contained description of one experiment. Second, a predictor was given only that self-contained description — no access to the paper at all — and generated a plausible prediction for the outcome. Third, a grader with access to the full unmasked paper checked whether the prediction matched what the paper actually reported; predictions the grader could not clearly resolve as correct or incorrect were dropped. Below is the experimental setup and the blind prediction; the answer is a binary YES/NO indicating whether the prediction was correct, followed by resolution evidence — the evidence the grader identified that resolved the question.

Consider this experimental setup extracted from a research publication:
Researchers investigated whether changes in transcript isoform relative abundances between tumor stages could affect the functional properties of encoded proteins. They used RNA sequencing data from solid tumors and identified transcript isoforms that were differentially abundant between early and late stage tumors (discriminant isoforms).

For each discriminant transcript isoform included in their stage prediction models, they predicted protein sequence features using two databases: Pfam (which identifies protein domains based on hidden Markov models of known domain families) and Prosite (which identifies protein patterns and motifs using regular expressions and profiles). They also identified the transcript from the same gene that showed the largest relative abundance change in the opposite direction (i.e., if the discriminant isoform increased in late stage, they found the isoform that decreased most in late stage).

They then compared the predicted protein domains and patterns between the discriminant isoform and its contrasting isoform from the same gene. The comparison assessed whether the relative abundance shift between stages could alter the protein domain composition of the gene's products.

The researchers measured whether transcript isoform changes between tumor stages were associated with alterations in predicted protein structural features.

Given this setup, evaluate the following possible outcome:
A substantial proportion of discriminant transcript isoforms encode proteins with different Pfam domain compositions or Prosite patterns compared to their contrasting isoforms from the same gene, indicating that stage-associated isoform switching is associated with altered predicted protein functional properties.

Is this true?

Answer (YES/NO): NO